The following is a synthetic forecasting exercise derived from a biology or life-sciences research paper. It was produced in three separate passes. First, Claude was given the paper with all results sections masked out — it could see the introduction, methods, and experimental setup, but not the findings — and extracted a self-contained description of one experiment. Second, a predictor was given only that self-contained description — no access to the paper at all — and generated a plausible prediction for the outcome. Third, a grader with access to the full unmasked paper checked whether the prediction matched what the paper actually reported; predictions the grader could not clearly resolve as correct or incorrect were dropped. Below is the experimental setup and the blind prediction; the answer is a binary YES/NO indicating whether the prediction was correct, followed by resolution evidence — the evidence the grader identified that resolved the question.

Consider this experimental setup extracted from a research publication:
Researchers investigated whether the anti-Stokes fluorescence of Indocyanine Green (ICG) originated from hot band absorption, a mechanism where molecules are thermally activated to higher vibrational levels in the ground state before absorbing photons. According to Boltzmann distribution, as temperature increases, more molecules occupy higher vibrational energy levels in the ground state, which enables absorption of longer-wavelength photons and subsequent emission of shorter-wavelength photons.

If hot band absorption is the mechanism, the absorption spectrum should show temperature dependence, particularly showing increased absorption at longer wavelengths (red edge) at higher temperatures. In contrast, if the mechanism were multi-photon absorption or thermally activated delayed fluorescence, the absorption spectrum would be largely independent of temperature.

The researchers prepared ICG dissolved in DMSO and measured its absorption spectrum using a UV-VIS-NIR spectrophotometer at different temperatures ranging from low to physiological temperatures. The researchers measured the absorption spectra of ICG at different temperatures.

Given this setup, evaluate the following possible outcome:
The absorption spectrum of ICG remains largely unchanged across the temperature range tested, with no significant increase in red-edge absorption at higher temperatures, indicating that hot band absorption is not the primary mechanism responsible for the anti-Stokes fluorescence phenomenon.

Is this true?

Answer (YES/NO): NO